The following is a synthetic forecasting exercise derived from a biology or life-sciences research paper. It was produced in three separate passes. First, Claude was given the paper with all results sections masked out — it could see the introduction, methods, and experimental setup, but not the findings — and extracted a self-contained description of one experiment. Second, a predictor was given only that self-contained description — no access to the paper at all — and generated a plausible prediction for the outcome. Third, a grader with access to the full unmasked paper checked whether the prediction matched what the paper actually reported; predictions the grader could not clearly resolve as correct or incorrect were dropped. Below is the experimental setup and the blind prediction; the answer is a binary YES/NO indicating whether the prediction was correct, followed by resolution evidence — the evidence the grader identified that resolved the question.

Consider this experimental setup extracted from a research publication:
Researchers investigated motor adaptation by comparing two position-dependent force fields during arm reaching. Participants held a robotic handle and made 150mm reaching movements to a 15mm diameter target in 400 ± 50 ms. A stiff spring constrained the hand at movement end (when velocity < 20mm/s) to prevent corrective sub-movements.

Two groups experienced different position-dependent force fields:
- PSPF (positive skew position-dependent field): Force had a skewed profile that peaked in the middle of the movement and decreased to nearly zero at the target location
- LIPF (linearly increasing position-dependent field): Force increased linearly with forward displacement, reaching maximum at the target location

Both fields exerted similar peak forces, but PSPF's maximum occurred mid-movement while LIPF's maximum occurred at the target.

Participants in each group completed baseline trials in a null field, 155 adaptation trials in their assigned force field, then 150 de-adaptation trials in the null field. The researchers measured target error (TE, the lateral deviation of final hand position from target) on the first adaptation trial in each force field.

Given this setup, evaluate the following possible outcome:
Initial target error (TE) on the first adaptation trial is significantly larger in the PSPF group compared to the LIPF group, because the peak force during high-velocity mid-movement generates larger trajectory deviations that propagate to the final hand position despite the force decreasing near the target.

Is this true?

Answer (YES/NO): NO